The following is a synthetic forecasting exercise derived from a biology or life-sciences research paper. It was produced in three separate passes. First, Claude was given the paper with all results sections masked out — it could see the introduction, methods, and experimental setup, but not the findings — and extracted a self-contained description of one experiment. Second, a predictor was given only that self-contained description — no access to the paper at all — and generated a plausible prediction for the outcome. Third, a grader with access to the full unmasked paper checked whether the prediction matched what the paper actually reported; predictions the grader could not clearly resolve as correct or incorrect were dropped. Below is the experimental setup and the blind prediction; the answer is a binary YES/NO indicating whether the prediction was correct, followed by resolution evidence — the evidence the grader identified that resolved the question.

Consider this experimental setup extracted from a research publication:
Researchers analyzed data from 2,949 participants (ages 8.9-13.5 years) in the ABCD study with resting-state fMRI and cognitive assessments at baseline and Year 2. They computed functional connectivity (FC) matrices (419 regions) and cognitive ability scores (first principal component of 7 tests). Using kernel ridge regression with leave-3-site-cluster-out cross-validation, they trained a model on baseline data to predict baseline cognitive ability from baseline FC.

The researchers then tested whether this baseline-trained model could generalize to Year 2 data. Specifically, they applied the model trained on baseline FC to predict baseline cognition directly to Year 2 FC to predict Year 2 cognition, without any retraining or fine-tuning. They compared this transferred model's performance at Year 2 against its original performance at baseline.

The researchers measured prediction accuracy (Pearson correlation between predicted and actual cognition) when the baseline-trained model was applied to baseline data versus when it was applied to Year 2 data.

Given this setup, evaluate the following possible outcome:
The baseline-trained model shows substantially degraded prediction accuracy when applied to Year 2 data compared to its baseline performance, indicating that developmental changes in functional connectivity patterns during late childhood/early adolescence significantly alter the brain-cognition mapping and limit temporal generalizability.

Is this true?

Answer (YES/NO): NO